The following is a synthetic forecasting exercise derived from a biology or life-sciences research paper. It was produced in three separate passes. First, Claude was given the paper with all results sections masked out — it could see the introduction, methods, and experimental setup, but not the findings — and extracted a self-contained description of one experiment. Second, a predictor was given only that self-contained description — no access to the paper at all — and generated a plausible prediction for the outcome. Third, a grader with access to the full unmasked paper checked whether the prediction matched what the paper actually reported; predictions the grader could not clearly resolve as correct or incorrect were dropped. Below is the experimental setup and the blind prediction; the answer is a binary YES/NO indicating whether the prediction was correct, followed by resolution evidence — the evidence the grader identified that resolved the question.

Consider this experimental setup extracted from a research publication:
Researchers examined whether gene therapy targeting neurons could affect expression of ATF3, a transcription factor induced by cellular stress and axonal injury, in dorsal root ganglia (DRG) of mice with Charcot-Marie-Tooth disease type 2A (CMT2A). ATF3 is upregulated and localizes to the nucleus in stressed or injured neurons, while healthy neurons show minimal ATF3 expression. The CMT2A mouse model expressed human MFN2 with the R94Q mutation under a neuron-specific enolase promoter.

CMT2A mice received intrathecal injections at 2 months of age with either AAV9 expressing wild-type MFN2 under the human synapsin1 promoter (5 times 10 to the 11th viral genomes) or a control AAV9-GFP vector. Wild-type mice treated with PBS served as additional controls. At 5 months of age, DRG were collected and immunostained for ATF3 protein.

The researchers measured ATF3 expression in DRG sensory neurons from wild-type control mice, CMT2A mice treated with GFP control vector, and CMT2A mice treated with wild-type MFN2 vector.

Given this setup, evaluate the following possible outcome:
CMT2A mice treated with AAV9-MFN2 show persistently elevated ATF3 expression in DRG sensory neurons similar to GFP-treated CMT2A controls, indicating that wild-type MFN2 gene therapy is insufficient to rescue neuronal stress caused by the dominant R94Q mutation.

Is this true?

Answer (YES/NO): NO